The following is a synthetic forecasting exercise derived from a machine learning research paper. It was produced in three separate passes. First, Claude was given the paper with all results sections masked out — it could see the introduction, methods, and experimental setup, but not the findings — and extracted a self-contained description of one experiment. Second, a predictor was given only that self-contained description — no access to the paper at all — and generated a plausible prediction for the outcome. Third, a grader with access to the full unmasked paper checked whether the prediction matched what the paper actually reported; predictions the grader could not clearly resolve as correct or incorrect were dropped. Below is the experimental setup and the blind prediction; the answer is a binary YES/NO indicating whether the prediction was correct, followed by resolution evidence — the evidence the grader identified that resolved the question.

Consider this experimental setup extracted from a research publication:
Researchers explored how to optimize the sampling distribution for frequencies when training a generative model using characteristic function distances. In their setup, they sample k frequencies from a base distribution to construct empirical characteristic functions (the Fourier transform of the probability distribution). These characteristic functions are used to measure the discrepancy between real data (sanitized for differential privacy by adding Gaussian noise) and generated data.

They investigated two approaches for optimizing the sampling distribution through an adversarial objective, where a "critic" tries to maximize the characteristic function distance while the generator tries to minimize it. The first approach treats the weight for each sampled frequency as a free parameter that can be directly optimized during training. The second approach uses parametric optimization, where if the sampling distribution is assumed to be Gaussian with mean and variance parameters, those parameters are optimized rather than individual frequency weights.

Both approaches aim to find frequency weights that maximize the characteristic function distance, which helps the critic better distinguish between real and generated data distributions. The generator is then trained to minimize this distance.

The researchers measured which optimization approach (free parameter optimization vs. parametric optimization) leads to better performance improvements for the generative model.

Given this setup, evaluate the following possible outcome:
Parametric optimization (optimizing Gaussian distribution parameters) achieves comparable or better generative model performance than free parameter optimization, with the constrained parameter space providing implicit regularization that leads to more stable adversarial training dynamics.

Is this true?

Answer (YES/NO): YES